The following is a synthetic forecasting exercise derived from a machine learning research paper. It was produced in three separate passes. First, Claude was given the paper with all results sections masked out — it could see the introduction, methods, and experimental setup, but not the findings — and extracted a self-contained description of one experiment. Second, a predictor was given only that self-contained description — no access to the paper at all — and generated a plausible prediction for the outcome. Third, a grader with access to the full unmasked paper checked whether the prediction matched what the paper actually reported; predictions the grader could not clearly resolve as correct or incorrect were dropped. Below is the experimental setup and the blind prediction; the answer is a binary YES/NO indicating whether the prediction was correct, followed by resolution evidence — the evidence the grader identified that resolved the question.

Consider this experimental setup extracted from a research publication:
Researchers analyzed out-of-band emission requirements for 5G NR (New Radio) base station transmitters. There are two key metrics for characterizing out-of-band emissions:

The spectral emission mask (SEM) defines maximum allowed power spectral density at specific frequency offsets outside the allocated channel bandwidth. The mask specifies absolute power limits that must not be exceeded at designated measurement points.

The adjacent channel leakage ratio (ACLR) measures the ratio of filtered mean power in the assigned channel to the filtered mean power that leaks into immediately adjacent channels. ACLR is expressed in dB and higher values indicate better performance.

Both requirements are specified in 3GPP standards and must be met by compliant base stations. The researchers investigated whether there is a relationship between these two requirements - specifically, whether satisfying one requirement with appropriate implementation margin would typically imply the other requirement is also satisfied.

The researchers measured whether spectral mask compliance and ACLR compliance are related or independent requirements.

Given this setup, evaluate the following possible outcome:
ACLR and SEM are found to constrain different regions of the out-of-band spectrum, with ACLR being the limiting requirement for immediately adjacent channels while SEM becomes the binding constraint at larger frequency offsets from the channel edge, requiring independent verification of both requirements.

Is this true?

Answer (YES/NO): NO